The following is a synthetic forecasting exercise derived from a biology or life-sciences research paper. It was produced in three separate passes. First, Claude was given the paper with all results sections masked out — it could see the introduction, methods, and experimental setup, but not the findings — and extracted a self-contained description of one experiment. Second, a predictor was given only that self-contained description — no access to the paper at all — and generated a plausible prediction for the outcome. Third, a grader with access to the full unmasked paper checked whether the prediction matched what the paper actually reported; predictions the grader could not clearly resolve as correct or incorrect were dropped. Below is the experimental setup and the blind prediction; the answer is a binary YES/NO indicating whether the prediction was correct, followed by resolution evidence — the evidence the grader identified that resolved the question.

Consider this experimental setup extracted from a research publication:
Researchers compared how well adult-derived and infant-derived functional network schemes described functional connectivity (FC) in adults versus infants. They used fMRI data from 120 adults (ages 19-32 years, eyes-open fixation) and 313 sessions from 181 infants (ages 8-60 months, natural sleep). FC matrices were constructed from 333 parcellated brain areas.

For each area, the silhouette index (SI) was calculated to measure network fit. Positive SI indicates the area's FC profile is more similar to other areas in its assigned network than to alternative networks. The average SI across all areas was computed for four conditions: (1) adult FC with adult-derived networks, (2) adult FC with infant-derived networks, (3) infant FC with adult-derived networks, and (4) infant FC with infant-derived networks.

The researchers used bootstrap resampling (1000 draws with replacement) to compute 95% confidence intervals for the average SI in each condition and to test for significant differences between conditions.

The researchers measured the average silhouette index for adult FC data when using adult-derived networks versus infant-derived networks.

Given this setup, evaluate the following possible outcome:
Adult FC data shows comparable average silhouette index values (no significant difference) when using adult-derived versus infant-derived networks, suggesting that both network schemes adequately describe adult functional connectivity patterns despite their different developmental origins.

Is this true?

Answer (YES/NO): NO